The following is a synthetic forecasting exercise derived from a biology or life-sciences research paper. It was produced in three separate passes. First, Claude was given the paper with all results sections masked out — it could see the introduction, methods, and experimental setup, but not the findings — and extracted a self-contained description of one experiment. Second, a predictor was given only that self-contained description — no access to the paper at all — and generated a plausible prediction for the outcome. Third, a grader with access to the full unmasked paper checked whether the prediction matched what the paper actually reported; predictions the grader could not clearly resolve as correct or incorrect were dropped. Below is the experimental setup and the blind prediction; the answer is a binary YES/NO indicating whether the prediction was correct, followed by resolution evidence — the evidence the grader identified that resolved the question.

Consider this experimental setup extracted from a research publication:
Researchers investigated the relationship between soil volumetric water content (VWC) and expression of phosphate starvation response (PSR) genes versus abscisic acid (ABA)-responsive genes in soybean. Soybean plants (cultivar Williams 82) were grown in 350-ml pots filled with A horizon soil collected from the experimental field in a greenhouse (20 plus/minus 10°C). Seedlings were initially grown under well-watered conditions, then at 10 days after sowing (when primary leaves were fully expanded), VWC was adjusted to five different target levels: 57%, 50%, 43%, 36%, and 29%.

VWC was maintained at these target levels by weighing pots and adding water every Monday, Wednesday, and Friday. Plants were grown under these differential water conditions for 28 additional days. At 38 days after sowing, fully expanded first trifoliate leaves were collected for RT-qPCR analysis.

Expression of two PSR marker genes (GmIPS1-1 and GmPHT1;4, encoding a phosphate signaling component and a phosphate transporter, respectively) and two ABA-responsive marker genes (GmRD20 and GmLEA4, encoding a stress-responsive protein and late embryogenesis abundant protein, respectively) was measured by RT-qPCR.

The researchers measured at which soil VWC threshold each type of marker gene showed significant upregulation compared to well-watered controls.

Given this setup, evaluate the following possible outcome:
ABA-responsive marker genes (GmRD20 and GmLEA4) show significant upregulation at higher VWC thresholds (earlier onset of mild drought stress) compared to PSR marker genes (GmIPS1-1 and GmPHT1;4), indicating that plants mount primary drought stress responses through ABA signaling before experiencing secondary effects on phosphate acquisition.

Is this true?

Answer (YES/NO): NO